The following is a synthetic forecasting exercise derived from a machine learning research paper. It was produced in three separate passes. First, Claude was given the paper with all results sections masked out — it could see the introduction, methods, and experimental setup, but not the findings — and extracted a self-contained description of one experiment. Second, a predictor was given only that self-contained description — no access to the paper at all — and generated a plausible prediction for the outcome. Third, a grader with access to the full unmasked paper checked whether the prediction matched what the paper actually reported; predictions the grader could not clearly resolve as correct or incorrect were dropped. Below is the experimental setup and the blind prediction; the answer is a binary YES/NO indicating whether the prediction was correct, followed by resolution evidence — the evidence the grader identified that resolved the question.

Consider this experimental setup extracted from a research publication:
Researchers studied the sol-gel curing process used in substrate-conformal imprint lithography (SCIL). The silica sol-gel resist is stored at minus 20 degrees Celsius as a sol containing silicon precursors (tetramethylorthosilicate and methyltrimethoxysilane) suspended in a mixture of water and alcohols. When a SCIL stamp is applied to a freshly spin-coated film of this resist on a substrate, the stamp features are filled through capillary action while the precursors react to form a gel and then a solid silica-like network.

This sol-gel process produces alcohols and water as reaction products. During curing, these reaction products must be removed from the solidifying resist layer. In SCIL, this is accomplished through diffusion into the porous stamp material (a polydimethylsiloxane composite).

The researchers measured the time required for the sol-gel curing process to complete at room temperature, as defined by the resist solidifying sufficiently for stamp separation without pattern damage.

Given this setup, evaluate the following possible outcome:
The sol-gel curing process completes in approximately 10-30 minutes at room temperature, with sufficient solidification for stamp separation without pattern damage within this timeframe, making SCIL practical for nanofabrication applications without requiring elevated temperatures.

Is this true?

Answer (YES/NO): YES